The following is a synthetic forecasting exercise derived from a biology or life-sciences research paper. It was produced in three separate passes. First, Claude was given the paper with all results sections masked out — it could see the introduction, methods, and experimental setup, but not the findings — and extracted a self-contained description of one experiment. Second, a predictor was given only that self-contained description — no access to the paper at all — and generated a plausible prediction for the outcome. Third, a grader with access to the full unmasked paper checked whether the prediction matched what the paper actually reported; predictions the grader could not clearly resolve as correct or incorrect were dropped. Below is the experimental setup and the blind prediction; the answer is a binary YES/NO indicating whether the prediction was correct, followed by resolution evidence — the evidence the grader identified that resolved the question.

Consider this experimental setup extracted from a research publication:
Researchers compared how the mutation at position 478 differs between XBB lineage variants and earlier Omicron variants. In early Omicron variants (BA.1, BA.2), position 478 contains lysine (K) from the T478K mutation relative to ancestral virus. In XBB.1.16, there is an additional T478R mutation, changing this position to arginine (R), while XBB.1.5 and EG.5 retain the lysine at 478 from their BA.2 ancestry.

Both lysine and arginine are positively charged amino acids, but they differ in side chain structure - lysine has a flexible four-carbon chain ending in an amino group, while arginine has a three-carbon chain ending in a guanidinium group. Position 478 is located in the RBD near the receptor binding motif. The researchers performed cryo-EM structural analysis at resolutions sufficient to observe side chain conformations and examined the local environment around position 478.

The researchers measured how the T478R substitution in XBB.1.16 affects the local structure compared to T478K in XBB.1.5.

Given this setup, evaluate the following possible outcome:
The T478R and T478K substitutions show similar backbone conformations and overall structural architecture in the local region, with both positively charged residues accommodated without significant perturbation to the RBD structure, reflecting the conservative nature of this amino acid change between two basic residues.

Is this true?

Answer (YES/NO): YES